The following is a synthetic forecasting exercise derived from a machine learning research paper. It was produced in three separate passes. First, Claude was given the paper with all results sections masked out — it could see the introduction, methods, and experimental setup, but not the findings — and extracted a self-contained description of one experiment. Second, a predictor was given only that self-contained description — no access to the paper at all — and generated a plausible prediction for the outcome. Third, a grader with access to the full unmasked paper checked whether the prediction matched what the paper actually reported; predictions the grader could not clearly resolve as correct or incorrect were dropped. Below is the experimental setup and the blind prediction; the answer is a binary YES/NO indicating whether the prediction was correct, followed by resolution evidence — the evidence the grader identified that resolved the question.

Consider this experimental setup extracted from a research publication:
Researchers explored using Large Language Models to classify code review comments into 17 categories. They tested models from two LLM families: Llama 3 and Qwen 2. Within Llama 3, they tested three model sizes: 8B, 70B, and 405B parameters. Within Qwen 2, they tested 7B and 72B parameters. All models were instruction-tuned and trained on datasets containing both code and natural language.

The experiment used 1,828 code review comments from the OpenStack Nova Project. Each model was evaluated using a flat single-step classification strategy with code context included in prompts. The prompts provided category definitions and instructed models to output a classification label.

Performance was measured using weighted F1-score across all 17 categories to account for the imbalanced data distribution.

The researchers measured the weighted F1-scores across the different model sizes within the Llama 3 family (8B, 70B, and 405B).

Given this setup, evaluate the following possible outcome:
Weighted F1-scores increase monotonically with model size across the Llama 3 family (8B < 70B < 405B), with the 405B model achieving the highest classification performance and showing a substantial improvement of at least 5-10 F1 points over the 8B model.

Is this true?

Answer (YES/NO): YES